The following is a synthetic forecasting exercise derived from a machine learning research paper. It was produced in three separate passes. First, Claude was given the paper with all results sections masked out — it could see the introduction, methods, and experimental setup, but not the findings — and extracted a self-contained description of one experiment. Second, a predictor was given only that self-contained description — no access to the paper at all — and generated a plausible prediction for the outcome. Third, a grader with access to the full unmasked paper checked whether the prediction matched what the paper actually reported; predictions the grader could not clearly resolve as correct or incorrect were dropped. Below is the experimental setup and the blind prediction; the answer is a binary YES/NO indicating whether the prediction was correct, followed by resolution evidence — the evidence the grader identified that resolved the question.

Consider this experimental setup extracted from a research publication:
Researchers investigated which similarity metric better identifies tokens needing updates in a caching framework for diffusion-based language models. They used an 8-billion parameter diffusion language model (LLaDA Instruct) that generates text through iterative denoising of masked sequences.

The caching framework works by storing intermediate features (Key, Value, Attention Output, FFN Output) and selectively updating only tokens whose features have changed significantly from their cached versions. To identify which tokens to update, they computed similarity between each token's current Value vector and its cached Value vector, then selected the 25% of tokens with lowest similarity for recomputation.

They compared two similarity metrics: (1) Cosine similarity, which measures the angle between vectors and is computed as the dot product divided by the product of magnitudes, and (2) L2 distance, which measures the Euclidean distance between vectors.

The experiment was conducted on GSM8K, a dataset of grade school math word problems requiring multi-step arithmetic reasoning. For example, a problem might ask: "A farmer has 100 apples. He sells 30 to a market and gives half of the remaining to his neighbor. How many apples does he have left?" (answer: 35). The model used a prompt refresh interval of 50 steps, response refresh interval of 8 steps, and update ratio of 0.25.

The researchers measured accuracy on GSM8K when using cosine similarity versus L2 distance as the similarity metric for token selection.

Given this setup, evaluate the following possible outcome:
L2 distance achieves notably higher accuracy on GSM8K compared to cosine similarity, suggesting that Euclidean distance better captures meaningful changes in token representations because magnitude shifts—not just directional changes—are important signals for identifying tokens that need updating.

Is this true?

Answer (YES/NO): NO